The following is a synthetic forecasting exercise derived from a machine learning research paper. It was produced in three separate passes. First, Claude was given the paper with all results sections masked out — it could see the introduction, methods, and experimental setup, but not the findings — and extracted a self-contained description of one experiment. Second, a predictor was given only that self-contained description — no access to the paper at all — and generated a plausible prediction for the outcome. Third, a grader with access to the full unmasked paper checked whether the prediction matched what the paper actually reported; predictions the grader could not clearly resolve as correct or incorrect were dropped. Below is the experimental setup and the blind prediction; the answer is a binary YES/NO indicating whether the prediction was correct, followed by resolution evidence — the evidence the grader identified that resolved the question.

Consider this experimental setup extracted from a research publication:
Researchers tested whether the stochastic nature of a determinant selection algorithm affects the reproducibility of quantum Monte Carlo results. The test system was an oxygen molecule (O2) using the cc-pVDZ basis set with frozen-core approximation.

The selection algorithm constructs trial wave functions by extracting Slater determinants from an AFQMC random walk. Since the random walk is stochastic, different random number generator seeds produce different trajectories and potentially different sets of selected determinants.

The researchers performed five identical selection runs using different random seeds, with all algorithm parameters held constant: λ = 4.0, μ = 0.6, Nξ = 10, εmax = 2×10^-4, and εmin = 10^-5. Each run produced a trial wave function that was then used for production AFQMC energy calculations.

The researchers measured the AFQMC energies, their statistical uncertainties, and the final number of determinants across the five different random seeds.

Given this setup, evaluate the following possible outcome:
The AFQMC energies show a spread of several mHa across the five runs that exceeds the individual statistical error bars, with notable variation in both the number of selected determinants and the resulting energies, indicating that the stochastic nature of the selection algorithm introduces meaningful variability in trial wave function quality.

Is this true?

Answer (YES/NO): NO